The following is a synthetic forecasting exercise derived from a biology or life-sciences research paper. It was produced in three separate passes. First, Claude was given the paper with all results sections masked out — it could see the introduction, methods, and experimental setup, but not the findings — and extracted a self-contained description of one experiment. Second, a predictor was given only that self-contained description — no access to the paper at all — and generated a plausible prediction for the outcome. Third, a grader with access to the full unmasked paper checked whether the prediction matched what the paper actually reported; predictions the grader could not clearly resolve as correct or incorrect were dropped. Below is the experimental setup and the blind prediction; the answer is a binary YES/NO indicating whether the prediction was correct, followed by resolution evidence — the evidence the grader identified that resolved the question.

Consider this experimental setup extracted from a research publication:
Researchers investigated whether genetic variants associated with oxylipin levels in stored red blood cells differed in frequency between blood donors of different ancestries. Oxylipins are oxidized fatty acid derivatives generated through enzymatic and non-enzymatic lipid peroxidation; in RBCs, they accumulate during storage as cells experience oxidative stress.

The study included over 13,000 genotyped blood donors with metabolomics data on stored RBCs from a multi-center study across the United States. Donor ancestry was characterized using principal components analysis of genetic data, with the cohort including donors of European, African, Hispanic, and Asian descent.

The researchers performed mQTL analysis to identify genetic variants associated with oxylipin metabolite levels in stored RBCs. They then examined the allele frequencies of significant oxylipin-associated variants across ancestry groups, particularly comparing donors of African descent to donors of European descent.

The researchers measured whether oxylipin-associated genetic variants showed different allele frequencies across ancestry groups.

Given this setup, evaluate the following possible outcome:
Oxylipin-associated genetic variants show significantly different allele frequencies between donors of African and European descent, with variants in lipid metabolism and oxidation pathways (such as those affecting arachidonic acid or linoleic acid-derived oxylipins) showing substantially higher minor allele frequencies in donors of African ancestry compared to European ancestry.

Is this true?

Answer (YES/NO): NO